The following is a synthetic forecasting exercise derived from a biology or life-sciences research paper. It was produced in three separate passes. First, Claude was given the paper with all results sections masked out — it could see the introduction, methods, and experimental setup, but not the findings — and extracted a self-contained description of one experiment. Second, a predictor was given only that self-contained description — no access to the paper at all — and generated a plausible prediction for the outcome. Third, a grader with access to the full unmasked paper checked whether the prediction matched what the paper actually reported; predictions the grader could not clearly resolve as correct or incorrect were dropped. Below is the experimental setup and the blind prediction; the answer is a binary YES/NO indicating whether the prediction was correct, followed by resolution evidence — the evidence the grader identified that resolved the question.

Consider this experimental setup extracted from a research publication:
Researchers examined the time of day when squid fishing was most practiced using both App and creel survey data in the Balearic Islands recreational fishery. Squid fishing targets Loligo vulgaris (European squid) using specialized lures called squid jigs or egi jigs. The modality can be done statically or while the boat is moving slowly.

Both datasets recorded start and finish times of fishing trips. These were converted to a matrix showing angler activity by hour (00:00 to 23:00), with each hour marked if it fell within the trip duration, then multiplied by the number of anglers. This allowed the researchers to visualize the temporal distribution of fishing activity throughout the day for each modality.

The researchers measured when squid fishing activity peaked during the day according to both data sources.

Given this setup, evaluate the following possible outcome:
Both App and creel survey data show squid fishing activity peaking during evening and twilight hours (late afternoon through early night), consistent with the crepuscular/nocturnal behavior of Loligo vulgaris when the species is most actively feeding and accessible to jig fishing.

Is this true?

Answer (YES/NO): NO